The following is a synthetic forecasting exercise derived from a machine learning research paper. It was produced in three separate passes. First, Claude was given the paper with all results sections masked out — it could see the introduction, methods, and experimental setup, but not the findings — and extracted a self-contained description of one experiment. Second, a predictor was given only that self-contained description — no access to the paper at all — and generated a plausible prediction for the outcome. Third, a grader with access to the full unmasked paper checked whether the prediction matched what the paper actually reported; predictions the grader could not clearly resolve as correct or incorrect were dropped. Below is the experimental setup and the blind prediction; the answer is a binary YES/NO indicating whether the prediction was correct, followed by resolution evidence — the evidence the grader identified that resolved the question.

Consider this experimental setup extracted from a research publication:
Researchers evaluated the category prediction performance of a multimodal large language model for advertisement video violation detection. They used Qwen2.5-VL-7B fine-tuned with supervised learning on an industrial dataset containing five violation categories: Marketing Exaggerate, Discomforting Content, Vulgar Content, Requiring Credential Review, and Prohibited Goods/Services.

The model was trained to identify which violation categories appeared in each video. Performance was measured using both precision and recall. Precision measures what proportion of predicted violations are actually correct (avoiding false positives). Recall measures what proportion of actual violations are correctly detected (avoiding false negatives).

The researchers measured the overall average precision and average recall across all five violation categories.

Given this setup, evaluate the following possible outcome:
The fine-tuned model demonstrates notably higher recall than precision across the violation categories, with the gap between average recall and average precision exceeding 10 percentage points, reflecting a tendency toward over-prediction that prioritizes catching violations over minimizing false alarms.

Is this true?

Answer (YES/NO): NO